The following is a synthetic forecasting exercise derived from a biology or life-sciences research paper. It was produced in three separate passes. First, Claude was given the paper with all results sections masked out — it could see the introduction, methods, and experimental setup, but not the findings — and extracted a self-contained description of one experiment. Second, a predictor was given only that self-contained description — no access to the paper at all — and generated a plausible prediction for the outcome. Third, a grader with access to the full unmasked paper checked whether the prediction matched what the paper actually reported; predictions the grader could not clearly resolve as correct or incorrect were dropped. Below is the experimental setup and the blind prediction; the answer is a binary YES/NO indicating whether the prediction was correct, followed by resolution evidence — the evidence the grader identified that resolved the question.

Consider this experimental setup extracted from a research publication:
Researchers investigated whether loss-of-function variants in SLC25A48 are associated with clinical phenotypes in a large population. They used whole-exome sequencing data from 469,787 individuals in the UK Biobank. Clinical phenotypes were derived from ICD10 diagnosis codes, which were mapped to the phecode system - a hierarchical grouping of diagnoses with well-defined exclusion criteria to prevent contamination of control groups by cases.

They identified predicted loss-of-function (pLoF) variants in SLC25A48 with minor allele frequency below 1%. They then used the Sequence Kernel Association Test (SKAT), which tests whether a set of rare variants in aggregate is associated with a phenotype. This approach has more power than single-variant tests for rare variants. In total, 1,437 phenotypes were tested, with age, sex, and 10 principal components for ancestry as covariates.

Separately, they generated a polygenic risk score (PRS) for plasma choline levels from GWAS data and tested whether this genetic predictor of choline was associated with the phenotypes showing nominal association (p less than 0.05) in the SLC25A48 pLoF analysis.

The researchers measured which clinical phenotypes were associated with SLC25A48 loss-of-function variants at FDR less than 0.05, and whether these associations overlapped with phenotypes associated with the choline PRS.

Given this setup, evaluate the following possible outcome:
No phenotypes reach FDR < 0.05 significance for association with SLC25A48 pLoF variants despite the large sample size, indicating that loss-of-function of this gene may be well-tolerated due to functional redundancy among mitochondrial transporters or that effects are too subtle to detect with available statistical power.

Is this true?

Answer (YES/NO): NO